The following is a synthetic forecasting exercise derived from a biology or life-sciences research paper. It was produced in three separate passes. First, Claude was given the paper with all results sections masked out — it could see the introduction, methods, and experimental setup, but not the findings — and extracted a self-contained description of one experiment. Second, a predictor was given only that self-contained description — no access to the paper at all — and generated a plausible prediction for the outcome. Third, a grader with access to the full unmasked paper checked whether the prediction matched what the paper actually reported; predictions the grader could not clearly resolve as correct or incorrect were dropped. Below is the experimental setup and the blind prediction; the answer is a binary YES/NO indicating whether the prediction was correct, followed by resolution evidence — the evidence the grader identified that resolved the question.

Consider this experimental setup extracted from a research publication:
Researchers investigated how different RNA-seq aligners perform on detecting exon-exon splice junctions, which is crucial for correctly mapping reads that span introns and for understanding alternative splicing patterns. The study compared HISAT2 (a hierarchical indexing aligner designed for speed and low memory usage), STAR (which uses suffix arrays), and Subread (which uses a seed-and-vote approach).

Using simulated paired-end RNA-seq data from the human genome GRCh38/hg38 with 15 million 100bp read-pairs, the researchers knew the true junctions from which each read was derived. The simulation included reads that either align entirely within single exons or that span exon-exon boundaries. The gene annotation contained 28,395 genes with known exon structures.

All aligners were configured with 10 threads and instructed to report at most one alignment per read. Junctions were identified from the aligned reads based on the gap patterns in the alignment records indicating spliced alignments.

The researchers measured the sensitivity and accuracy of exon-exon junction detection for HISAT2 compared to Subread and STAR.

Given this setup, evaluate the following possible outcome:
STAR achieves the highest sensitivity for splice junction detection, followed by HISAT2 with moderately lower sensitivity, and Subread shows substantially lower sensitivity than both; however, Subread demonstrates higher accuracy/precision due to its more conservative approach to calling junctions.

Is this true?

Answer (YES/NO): NO